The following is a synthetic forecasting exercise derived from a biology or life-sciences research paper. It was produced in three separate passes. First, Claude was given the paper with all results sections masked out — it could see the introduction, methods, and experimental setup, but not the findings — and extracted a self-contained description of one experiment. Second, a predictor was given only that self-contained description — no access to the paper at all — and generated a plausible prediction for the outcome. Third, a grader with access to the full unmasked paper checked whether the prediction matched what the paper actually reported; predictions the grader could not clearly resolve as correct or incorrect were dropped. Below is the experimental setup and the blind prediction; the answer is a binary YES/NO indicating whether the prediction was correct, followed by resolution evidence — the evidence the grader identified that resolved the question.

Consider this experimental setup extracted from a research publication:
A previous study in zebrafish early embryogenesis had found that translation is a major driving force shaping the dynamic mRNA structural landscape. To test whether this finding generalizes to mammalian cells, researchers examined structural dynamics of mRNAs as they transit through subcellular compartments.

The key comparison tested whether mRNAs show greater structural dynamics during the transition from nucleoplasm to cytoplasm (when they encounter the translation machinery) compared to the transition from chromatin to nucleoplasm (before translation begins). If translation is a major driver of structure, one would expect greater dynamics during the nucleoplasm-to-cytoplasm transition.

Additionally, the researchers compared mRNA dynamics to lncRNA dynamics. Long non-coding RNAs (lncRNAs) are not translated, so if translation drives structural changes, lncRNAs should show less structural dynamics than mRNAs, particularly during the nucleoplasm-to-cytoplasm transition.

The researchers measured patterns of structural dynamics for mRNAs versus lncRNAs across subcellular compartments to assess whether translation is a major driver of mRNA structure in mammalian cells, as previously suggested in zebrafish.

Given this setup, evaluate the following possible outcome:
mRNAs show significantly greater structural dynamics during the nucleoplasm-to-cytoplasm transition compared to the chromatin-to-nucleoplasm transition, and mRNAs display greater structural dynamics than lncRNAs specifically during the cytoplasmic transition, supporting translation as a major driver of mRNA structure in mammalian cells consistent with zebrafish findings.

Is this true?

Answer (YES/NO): NO